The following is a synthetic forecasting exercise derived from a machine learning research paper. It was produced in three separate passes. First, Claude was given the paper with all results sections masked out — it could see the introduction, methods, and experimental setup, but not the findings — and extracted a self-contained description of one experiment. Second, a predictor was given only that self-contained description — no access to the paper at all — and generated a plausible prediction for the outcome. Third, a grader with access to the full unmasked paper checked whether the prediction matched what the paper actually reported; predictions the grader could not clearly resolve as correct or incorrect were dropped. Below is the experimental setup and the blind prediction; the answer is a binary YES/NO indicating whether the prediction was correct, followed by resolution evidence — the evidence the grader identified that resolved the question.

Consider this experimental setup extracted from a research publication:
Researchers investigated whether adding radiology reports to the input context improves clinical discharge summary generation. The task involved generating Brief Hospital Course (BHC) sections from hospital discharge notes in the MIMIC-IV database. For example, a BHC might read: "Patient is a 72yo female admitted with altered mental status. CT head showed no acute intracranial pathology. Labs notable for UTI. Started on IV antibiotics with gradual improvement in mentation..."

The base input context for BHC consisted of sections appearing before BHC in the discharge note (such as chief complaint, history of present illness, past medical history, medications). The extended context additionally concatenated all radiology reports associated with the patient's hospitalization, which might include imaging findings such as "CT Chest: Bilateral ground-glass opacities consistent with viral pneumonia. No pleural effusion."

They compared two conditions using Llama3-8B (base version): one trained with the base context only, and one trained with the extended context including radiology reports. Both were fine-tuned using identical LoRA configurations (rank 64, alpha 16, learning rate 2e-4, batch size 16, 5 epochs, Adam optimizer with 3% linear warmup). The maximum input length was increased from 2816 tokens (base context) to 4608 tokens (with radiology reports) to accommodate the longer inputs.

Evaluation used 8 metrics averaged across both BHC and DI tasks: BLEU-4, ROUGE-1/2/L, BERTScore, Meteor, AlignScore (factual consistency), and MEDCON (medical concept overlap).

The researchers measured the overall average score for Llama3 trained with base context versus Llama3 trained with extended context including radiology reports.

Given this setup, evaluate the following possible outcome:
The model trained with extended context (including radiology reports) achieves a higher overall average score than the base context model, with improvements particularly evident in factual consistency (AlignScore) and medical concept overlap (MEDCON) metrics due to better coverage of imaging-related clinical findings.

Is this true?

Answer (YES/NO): NO